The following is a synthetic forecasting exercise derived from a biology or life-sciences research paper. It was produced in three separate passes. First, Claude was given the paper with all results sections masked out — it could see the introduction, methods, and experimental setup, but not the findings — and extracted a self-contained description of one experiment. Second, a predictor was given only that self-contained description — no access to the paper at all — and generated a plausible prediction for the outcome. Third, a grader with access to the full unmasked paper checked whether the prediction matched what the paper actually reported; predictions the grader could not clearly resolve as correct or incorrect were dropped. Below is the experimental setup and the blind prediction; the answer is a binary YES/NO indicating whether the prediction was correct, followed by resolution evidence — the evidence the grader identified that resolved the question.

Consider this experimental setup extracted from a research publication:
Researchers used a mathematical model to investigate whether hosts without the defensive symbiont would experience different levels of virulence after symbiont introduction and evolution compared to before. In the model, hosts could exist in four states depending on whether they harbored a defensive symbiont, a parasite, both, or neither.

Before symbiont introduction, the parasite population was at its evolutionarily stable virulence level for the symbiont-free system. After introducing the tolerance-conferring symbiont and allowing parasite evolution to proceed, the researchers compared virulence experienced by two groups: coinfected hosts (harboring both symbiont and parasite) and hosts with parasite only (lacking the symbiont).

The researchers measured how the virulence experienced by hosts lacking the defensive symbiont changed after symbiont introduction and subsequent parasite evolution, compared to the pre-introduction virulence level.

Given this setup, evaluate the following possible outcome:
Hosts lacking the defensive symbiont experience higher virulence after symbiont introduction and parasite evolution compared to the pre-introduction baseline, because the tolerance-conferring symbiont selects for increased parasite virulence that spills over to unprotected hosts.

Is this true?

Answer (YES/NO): YES